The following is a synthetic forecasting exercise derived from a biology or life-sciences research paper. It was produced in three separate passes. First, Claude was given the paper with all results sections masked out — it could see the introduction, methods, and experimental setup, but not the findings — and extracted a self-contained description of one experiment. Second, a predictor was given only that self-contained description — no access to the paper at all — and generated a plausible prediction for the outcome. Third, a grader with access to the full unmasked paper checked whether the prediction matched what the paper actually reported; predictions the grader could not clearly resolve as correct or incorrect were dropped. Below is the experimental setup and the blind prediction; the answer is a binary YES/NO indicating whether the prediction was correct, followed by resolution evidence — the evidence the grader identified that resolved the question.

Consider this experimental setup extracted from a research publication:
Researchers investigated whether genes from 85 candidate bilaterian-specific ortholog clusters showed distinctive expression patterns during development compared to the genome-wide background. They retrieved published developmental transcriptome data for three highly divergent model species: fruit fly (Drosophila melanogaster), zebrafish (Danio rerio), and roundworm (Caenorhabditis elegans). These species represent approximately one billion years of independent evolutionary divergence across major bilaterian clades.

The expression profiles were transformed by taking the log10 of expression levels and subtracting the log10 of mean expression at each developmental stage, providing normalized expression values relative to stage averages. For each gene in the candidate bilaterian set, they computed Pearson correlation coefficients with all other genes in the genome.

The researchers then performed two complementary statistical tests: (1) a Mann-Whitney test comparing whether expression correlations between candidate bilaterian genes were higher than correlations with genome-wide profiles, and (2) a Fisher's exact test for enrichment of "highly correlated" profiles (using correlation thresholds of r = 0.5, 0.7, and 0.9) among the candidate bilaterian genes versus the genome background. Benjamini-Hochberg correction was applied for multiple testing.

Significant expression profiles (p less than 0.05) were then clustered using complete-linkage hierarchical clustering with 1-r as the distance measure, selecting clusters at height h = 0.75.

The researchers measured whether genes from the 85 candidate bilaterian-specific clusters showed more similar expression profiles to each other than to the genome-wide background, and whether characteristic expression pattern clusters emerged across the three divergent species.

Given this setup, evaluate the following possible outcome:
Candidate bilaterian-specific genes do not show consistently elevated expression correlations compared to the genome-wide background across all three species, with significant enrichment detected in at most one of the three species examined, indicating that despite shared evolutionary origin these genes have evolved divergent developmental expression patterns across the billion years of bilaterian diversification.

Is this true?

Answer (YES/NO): NO